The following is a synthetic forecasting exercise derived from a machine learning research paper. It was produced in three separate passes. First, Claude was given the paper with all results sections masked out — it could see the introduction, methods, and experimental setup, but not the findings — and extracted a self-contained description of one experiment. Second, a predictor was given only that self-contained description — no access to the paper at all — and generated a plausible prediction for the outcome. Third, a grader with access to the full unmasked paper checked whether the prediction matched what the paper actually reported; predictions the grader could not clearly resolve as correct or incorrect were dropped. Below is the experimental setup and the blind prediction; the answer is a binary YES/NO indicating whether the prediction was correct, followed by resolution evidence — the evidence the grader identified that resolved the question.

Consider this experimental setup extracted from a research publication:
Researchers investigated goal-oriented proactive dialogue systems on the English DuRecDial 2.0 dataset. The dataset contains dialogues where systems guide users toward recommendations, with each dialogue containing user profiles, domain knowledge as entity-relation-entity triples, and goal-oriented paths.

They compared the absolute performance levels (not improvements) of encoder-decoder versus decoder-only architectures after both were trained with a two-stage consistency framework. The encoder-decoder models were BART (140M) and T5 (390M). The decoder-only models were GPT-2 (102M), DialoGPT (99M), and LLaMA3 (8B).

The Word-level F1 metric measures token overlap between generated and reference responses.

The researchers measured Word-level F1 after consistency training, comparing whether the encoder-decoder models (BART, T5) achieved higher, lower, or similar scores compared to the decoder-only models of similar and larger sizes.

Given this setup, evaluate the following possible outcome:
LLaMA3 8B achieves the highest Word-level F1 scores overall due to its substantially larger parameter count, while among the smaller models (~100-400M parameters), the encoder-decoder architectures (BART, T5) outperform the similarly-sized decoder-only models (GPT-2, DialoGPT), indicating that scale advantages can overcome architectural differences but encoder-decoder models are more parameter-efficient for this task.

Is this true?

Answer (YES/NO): NO